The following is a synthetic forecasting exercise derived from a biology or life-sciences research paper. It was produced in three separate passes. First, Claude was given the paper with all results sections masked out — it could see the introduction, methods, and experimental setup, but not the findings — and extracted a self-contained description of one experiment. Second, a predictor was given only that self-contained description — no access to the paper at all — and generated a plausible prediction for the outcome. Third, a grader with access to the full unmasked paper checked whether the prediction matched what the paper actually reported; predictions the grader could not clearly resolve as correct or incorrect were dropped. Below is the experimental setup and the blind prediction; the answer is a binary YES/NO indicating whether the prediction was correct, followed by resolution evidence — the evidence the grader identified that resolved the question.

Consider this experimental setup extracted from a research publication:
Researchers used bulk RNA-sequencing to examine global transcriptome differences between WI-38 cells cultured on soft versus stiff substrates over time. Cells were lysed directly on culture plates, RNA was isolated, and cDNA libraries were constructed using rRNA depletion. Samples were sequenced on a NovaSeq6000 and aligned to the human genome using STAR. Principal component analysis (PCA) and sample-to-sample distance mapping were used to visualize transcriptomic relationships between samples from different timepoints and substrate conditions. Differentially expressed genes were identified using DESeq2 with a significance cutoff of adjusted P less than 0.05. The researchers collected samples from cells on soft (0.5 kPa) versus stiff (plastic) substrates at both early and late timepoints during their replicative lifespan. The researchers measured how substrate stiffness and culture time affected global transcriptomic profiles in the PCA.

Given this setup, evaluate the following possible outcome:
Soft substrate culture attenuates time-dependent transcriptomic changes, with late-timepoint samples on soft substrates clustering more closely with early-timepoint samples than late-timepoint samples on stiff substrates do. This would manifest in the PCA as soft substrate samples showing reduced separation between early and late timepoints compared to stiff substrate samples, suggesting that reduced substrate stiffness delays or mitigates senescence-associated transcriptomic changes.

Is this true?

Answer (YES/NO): NO